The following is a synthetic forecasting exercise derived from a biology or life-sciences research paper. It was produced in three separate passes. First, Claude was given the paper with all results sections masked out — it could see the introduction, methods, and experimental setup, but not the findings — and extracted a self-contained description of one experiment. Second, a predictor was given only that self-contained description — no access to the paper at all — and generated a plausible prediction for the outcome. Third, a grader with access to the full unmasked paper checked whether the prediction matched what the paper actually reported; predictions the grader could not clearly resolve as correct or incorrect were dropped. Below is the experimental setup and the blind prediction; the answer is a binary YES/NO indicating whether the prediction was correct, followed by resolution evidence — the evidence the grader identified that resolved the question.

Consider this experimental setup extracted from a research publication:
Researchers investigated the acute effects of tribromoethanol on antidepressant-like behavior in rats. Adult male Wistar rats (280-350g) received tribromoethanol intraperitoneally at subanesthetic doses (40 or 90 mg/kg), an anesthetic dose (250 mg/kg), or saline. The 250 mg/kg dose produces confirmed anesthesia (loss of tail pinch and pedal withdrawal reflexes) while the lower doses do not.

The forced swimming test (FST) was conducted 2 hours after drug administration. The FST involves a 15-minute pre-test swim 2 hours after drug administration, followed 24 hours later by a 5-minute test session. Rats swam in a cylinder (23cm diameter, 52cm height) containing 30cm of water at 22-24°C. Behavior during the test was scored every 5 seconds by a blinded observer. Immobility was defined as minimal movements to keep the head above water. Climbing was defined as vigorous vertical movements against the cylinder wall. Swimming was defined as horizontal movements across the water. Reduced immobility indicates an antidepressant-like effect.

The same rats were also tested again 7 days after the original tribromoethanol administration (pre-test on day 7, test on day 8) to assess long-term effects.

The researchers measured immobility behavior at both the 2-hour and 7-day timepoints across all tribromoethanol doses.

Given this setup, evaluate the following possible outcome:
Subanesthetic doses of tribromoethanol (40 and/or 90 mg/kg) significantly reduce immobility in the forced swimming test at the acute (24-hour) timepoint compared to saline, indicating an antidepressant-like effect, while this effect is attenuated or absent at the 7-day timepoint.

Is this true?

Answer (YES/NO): NO